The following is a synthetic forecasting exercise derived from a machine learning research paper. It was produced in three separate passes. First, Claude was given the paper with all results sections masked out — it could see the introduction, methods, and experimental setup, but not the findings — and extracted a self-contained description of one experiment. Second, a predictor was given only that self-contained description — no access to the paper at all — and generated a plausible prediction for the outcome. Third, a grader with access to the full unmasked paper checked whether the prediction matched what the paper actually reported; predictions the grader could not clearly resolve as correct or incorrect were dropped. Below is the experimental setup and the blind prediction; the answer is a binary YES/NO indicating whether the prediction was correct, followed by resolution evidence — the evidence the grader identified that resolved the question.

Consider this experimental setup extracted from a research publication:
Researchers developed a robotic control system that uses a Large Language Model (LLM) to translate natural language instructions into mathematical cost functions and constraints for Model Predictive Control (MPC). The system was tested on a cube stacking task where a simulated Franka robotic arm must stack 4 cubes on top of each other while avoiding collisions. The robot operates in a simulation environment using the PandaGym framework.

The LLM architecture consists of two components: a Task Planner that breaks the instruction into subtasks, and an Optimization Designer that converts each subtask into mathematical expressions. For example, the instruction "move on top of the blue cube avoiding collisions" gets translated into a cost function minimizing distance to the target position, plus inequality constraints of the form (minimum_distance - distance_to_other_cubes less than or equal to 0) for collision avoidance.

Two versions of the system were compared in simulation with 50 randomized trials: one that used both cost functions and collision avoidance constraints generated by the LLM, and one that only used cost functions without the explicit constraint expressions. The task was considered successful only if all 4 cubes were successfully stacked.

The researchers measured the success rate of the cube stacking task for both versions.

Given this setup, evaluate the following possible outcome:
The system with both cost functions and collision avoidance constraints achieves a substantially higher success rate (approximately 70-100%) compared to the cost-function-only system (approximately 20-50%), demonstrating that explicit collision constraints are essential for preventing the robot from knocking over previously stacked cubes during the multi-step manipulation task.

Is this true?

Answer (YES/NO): YES